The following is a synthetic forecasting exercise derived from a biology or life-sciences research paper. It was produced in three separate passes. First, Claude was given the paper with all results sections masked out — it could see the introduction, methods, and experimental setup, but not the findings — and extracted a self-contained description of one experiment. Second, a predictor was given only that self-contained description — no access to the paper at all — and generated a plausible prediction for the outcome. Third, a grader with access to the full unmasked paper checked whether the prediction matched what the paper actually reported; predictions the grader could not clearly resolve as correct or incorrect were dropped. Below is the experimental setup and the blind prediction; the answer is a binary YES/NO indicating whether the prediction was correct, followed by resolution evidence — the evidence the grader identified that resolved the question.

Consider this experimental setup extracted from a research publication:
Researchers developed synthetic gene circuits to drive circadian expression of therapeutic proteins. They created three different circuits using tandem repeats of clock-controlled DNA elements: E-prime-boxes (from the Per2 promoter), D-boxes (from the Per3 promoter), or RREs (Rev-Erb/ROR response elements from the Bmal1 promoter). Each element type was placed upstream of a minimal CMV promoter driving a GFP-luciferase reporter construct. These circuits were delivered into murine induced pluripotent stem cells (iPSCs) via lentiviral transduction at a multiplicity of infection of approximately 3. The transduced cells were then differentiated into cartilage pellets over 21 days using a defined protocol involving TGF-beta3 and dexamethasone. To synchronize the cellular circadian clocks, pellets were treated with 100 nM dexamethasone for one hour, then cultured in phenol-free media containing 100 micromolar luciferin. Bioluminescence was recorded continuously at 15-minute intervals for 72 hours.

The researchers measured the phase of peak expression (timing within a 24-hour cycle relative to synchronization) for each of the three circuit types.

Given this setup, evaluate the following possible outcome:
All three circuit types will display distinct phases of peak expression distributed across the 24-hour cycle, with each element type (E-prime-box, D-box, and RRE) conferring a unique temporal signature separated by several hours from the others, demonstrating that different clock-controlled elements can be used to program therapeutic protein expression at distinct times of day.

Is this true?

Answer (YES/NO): NO